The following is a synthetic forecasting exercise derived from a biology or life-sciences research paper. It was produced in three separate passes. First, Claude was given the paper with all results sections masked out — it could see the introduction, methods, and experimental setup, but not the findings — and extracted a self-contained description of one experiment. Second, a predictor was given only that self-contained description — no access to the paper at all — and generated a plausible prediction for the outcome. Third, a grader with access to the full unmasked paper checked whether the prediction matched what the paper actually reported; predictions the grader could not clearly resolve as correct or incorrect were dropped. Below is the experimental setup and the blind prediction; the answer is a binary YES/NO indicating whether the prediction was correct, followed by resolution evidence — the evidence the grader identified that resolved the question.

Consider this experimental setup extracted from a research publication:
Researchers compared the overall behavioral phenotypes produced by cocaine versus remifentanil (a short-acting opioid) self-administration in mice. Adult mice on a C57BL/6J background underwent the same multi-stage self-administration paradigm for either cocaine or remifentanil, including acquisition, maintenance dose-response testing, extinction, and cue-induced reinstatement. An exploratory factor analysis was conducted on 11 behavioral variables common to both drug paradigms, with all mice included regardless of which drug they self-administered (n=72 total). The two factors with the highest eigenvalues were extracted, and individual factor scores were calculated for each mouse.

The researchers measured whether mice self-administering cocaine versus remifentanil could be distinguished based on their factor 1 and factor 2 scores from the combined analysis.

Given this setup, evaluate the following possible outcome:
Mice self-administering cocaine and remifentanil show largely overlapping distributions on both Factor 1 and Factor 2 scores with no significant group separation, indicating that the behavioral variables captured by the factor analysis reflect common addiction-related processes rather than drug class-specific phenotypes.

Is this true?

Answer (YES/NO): NO